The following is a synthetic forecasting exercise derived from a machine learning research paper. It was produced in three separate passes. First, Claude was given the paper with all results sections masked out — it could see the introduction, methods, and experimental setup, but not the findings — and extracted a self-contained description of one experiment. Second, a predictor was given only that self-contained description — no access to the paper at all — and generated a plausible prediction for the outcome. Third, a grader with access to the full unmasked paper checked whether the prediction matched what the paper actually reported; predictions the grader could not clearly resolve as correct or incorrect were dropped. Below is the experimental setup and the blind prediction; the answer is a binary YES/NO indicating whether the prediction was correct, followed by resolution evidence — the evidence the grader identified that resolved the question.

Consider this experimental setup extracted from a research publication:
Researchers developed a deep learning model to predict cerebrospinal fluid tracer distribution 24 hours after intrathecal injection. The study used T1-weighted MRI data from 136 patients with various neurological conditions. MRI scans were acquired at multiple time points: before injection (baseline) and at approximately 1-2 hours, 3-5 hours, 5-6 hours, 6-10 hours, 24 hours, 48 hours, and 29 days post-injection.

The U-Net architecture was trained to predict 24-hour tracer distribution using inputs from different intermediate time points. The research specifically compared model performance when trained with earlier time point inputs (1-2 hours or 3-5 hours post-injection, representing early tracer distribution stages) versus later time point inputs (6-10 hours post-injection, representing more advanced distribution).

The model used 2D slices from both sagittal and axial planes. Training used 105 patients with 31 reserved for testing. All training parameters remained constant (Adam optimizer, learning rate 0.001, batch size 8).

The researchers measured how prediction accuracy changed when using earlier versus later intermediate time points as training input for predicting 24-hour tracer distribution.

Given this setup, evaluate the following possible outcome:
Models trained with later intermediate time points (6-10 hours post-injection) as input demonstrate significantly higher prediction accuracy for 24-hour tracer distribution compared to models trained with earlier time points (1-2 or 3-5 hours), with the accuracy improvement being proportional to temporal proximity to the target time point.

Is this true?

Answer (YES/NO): NO